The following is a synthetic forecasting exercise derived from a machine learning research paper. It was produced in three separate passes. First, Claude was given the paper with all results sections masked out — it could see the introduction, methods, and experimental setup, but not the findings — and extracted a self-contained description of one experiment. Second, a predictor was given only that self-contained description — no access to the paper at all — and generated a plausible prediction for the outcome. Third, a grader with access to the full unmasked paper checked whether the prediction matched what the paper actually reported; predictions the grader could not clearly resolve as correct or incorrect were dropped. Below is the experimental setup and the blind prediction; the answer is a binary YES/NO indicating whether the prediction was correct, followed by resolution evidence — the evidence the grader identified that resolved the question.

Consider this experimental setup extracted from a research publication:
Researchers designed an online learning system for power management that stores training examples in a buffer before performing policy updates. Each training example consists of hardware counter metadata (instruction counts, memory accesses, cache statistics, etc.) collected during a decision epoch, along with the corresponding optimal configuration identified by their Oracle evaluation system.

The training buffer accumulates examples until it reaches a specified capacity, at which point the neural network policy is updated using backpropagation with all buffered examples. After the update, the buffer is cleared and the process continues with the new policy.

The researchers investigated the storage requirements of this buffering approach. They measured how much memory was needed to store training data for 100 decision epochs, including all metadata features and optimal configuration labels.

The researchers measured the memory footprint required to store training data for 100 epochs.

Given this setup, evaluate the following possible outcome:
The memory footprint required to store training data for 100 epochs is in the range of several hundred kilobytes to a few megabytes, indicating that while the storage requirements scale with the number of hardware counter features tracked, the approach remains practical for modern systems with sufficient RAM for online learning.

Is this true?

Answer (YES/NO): NO